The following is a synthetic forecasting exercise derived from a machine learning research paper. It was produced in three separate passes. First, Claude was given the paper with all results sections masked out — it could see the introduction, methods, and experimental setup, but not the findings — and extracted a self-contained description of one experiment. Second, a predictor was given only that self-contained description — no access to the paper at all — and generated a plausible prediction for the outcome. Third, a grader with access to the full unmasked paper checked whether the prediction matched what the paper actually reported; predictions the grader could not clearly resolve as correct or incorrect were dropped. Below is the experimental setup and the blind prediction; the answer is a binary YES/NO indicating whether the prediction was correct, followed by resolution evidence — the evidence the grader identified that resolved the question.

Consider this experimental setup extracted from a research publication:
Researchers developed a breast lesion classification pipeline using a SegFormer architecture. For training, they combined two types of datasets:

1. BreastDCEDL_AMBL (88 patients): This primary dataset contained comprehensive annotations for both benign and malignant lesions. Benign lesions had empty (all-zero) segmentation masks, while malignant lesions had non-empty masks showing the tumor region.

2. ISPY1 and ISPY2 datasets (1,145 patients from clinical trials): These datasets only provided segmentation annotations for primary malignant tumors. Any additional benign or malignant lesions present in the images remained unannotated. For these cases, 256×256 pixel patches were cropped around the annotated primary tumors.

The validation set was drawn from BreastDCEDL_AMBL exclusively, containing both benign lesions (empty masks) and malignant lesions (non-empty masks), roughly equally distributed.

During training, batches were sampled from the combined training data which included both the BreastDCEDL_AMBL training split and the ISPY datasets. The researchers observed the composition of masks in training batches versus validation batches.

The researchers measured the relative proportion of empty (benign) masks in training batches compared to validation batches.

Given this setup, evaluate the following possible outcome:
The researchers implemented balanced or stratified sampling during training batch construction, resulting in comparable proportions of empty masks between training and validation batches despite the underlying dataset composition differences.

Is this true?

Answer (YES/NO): NO